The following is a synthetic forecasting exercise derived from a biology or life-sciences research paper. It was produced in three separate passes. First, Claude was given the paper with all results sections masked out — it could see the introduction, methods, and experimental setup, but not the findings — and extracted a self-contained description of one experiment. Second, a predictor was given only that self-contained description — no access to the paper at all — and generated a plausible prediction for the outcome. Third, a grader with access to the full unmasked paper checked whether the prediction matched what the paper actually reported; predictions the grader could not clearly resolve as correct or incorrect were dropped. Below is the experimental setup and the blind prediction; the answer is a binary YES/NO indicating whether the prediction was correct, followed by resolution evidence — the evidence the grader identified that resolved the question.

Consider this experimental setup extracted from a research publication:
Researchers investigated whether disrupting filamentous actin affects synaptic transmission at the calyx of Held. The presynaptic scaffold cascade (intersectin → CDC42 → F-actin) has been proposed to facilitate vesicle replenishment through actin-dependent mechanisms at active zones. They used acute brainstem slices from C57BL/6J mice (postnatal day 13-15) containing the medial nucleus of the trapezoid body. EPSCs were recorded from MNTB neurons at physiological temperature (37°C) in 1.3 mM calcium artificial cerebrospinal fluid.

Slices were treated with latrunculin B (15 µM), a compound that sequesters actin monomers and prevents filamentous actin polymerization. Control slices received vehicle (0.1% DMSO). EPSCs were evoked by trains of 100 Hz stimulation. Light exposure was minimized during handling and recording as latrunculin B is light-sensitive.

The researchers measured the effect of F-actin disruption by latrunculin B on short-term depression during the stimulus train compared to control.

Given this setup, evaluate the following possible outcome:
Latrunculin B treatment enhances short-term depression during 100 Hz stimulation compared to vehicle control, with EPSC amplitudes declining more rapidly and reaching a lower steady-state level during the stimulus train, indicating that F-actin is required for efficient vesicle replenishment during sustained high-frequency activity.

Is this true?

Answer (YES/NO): YES